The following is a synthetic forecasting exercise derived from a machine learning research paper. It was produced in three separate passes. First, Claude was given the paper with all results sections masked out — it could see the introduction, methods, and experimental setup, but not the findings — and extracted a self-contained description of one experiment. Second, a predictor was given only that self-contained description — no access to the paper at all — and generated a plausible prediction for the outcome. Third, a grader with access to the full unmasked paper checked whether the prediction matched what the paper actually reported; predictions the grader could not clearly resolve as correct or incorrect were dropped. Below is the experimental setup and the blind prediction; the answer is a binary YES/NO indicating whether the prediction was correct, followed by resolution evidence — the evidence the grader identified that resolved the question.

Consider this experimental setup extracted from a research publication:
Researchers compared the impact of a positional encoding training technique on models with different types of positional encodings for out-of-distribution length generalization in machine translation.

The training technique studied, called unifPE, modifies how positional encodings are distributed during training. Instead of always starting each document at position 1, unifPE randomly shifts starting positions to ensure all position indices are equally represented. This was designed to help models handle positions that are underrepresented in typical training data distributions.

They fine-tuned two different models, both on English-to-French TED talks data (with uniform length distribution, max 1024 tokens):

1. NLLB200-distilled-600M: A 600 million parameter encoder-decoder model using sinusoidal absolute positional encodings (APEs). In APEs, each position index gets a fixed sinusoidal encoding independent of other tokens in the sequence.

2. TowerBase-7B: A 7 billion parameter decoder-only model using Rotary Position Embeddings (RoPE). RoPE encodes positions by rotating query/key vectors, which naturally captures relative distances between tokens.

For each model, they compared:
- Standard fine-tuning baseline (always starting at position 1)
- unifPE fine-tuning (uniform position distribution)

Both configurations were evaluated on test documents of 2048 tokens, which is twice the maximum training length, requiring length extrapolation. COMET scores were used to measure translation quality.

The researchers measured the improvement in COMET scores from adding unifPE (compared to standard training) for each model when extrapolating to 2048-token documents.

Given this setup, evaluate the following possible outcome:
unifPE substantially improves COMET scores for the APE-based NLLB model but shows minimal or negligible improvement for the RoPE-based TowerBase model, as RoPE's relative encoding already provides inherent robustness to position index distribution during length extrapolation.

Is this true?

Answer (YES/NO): YES